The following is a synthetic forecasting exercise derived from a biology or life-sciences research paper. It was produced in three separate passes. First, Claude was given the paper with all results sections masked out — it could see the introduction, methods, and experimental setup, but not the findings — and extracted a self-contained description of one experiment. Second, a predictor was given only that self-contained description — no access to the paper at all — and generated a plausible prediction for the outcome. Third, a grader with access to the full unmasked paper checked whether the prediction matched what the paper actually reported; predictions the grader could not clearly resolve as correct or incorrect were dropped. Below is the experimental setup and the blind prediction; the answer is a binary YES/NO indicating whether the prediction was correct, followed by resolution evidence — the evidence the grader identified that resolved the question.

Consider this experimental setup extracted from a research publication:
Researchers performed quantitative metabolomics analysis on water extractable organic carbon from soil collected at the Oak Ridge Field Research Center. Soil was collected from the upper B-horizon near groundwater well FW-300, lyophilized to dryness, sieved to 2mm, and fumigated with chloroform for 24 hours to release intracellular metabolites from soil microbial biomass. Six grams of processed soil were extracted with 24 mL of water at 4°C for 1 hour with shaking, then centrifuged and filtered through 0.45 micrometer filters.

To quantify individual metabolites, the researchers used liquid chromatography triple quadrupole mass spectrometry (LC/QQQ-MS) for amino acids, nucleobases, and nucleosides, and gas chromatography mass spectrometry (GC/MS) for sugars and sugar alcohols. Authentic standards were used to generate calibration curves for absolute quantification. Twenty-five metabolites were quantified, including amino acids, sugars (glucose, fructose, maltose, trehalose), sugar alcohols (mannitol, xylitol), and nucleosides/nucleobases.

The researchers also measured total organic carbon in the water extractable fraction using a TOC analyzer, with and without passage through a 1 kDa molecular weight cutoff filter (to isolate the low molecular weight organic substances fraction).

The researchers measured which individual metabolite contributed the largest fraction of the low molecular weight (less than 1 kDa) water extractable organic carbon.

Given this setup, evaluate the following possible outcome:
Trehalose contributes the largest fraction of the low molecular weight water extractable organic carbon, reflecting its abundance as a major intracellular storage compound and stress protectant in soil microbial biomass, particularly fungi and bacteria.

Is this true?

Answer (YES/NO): YES